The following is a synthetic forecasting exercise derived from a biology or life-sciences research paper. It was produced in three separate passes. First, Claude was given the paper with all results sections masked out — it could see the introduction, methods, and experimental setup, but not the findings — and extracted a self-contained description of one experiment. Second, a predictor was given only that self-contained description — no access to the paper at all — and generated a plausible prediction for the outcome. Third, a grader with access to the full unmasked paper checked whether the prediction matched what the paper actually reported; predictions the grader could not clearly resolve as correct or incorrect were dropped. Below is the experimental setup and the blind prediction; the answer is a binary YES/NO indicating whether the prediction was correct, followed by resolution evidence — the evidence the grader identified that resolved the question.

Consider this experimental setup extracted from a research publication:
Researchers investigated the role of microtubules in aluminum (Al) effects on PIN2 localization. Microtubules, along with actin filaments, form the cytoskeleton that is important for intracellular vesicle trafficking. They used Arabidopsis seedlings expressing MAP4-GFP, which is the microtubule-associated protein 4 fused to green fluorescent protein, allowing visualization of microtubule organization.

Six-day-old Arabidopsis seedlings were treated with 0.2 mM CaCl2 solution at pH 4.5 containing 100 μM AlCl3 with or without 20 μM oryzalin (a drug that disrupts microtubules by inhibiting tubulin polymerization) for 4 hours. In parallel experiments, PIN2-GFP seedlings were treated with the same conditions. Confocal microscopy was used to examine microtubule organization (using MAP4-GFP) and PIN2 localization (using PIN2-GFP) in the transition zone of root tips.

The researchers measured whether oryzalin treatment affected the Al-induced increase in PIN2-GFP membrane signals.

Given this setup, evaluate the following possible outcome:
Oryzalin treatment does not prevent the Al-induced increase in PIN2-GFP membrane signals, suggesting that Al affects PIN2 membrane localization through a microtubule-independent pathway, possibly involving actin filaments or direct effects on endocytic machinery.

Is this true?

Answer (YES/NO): NO